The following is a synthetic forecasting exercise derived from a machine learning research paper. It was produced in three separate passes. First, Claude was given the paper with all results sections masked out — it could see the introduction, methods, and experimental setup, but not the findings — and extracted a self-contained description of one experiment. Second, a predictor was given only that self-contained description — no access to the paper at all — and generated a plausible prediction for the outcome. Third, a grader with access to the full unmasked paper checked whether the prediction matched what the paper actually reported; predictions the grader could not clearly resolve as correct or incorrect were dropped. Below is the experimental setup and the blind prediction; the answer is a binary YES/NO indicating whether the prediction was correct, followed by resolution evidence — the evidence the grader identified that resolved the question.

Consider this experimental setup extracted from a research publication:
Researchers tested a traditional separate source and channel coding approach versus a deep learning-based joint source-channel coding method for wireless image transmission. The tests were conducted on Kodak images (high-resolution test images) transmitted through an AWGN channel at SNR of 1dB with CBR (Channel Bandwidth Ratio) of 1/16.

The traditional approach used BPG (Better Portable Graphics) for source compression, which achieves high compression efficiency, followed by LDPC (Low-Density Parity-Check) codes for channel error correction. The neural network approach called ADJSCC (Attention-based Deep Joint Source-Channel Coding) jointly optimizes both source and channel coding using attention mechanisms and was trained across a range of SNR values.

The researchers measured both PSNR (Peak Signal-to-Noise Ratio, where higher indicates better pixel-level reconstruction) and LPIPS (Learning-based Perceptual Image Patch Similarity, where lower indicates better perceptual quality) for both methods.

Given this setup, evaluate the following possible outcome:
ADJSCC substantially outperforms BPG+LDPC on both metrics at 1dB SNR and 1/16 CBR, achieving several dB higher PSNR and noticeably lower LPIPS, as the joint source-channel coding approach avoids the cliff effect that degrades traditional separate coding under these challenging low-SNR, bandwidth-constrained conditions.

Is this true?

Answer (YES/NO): NO